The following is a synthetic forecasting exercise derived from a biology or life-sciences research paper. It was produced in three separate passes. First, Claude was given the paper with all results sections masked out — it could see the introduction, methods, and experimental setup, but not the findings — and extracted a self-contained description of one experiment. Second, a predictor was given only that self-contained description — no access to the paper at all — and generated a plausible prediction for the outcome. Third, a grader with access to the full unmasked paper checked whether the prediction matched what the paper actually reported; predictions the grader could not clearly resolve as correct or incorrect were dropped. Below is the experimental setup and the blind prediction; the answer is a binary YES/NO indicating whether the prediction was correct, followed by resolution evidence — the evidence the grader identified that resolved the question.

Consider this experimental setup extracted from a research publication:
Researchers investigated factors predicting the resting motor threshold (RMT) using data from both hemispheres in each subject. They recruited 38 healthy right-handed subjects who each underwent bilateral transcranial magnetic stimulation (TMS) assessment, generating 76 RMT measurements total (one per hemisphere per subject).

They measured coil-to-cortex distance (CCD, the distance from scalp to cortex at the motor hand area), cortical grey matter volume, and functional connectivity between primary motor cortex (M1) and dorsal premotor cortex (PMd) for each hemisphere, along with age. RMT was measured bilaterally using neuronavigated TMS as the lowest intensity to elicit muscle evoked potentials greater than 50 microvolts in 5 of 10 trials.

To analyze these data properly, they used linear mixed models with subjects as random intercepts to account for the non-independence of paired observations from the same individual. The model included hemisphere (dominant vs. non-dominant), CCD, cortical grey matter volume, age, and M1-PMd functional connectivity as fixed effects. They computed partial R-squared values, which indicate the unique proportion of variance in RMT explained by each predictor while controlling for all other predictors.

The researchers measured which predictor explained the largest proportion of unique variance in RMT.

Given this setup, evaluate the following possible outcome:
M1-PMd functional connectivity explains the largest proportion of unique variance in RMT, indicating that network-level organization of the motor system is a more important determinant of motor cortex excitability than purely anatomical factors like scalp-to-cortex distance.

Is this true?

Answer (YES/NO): NO